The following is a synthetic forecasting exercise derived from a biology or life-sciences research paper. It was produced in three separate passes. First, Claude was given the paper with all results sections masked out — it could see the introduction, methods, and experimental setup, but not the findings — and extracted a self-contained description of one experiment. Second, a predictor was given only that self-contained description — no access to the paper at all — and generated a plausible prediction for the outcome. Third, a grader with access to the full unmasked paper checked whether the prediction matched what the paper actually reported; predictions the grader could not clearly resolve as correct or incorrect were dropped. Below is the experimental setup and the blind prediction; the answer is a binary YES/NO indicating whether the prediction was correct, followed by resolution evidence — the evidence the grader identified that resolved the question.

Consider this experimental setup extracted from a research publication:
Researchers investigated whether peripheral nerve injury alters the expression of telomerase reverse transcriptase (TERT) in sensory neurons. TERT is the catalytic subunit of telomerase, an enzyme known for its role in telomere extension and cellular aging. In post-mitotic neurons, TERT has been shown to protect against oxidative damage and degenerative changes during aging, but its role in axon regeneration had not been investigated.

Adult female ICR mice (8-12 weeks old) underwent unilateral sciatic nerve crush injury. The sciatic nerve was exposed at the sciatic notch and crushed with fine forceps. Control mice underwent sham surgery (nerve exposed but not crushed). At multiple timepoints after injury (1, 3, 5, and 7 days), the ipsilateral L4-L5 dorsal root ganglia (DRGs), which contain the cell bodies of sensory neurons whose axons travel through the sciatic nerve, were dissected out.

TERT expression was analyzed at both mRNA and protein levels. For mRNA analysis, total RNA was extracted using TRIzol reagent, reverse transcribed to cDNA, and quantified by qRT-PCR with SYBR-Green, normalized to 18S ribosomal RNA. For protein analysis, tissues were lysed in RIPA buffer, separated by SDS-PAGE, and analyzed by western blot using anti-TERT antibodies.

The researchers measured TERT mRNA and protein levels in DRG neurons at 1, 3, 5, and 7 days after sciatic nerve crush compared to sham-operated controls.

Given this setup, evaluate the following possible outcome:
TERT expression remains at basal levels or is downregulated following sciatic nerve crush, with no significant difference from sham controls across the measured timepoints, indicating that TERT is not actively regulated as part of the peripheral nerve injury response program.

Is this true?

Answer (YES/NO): NO